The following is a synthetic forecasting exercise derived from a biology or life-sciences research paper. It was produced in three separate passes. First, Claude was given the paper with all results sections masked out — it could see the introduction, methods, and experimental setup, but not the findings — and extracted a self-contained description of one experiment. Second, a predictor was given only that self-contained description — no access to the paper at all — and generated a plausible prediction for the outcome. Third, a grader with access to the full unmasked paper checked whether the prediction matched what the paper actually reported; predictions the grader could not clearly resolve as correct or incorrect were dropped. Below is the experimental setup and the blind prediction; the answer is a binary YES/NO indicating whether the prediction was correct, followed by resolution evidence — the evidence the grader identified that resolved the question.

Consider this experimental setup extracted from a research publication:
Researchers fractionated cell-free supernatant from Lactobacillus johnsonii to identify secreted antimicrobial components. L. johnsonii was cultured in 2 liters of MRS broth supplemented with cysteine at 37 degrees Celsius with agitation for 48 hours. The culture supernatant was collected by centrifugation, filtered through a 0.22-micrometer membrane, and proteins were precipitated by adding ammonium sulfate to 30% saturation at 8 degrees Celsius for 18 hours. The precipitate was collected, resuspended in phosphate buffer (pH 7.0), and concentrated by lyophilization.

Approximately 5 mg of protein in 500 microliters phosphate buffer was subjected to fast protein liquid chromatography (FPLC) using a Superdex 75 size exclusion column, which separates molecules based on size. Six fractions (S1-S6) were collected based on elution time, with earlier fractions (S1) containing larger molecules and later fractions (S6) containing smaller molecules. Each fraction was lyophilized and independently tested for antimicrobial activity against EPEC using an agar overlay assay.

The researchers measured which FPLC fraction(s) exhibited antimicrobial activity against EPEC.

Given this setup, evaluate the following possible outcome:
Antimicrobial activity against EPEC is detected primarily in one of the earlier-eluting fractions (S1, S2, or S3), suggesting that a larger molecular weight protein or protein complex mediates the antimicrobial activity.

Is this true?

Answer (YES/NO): NO